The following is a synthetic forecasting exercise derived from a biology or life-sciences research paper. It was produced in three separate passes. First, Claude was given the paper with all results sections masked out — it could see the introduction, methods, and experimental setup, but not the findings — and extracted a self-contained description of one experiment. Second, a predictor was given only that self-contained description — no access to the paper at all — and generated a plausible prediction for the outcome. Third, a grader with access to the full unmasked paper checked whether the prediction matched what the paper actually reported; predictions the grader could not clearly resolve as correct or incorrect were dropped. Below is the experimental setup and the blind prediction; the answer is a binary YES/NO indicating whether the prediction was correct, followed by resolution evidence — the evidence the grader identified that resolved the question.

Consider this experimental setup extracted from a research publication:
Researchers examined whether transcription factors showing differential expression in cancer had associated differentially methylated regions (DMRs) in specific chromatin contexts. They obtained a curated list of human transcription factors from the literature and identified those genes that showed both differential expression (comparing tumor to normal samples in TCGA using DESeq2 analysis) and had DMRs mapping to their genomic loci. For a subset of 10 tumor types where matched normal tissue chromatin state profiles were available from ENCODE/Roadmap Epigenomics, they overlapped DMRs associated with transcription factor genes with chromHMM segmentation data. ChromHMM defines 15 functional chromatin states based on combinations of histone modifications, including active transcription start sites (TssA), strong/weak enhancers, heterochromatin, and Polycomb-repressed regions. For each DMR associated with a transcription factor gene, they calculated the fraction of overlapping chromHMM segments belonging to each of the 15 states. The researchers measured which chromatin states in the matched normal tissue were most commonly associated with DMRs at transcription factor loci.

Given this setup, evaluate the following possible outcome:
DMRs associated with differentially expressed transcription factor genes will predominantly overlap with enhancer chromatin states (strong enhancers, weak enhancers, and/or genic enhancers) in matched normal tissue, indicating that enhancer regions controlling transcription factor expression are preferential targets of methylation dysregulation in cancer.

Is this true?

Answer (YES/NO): NO